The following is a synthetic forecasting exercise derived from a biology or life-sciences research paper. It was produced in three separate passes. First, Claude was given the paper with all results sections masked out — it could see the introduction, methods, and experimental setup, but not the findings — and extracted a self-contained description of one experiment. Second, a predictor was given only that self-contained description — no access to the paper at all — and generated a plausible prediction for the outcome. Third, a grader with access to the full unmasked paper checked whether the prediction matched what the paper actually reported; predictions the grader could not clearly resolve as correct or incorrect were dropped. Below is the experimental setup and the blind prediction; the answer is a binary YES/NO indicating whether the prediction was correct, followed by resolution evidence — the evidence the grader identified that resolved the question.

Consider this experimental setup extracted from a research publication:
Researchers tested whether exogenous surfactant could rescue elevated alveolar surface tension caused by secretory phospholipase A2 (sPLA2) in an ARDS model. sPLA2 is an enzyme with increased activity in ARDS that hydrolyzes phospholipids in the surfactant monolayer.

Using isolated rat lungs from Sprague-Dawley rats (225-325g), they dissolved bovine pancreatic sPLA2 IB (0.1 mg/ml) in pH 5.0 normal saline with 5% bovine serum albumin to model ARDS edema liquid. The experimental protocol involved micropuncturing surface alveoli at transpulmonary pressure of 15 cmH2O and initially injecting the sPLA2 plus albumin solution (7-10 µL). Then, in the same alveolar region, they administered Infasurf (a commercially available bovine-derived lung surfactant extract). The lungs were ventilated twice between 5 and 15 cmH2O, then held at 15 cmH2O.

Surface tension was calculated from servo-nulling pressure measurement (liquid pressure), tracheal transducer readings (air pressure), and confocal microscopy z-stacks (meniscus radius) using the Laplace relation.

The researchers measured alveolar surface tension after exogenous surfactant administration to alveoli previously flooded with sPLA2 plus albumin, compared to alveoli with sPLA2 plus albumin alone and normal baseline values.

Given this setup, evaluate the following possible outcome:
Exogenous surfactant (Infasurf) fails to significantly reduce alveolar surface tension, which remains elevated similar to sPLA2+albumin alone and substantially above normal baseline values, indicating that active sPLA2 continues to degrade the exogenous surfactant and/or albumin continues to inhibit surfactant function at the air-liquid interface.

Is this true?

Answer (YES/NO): NO